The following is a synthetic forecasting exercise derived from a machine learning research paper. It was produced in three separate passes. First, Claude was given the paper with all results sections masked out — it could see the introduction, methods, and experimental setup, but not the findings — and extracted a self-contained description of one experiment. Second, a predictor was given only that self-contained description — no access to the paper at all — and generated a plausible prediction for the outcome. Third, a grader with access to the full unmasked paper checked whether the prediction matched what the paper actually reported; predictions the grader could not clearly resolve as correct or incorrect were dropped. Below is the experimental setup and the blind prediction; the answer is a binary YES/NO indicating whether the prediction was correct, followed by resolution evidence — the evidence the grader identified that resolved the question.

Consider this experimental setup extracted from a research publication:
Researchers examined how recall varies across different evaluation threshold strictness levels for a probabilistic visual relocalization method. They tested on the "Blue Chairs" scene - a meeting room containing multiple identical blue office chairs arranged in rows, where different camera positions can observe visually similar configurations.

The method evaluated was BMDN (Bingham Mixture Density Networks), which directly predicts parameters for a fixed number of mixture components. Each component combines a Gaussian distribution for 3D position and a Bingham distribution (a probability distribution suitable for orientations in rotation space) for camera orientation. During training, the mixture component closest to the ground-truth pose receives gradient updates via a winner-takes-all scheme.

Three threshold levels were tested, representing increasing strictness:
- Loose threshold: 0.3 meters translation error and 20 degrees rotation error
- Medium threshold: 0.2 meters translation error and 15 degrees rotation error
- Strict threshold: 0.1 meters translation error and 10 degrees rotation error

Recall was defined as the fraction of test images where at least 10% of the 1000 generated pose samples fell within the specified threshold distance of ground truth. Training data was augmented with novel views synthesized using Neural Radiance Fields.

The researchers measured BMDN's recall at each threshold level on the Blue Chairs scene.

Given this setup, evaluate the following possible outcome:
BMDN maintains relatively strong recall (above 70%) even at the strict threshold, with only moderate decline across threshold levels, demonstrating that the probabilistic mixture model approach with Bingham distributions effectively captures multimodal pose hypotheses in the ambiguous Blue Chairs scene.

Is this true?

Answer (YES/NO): NO